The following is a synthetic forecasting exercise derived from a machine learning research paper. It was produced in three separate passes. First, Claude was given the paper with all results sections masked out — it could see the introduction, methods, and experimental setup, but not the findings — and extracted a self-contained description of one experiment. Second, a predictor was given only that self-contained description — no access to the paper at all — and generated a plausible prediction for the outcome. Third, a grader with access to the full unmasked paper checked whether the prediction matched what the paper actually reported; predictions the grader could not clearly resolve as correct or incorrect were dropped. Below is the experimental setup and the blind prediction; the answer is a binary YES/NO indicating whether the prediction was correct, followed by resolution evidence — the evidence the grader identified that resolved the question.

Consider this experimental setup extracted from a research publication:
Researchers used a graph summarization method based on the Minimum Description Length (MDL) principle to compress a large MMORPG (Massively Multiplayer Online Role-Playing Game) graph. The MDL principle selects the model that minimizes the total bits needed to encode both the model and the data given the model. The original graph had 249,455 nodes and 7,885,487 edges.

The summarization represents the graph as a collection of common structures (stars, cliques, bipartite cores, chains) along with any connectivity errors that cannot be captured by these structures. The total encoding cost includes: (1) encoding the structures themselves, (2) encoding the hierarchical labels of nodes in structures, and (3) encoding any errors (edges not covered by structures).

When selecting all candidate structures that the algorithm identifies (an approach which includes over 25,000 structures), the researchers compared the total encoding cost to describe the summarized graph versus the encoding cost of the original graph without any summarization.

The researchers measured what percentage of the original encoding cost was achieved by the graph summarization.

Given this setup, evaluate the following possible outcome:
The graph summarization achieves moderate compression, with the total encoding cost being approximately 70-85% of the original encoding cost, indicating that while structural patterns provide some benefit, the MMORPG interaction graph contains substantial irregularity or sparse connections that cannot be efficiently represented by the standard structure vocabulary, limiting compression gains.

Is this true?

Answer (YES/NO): NO